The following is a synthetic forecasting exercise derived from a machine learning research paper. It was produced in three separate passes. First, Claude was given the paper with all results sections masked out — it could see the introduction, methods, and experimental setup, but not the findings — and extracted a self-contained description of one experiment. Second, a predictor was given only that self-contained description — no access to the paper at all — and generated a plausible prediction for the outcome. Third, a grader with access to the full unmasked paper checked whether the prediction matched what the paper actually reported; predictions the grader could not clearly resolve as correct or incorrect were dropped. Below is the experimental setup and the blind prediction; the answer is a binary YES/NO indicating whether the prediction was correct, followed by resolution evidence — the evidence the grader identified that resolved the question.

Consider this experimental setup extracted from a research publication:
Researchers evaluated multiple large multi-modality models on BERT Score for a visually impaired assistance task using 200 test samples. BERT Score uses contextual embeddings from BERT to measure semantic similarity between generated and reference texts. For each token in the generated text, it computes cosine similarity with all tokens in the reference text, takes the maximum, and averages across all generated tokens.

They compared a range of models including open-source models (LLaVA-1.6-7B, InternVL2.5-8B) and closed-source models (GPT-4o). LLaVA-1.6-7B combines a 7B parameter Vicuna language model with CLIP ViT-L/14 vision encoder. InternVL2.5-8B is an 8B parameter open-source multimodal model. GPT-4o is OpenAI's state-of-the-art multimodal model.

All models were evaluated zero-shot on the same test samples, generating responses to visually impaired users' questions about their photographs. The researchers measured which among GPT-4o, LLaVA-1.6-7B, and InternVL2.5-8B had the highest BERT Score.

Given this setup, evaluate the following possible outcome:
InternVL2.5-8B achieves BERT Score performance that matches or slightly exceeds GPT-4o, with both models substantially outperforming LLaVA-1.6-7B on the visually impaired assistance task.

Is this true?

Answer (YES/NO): NO